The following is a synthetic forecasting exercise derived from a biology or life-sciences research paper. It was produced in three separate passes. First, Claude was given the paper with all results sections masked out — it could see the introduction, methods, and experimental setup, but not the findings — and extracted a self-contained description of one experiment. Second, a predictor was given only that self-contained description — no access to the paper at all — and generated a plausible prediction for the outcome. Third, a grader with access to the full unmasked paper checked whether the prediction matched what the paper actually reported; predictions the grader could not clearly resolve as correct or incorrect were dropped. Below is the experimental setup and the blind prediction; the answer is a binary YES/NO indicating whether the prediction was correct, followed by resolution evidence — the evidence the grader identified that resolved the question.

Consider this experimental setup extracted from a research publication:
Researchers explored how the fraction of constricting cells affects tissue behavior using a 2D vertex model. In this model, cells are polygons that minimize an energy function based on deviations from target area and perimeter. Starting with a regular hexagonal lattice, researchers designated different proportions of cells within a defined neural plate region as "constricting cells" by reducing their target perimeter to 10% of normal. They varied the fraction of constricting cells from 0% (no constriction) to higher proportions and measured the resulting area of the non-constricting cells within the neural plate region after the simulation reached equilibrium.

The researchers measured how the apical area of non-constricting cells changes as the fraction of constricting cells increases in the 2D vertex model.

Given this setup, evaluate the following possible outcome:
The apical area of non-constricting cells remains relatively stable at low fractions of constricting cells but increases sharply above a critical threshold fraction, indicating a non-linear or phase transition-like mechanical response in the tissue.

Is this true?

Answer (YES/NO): NO